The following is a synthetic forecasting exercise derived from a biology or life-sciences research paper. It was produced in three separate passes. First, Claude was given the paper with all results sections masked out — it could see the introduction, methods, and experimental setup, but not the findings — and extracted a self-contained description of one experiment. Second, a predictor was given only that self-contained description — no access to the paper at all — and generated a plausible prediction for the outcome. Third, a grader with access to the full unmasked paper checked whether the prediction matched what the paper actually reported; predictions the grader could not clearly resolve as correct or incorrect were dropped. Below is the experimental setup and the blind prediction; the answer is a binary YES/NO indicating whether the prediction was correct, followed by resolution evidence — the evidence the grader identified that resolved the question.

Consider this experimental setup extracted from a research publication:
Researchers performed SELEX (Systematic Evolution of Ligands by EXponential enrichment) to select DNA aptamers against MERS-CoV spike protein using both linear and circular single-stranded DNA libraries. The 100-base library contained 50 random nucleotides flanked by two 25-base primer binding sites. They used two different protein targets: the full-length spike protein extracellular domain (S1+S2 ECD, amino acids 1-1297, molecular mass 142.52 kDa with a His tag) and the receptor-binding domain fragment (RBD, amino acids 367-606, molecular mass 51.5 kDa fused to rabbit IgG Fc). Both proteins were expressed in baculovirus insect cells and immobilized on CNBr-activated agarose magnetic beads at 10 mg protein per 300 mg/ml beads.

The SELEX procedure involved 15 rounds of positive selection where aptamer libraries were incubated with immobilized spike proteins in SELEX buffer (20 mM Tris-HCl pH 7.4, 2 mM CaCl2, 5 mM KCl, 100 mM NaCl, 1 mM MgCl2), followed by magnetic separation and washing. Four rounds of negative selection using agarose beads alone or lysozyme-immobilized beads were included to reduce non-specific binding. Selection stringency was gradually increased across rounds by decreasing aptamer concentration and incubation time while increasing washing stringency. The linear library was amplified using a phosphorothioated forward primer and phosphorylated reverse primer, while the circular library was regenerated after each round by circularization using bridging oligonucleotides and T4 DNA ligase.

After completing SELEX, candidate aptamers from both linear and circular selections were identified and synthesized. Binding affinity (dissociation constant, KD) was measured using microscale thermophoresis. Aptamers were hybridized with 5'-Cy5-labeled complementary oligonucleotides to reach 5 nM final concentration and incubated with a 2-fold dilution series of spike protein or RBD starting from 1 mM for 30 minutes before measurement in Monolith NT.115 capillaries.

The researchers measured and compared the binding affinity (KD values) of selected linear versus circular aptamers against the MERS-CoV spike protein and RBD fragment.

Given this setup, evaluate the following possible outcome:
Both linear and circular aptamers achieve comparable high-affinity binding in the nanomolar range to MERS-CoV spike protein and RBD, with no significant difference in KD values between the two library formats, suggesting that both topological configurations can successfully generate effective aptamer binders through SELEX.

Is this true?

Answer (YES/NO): NO